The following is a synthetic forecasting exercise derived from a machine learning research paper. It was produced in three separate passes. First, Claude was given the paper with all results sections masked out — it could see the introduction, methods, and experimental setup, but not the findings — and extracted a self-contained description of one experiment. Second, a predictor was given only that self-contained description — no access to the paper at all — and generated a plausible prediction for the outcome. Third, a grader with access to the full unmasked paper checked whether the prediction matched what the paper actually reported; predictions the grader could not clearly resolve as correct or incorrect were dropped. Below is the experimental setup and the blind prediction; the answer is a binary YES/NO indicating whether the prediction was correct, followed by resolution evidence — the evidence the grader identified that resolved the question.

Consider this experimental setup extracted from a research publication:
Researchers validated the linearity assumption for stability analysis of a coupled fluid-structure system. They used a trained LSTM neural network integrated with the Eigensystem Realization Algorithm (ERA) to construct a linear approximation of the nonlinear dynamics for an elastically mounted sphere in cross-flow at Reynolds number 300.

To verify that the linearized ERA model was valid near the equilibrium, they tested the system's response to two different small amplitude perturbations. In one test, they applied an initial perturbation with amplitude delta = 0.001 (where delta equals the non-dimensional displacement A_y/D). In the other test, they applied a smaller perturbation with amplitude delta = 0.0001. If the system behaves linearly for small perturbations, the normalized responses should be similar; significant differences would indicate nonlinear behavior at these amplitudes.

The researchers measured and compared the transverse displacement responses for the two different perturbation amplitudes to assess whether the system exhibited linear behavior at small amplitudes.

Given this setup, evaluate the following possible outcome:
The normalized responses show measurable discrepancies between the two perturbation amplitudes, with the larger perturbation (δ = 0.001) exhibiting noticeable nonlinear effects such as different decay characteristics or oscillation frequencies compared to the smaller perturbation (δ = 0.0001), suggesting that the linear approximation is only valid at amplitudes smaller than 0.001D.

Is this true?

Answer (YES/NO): NO